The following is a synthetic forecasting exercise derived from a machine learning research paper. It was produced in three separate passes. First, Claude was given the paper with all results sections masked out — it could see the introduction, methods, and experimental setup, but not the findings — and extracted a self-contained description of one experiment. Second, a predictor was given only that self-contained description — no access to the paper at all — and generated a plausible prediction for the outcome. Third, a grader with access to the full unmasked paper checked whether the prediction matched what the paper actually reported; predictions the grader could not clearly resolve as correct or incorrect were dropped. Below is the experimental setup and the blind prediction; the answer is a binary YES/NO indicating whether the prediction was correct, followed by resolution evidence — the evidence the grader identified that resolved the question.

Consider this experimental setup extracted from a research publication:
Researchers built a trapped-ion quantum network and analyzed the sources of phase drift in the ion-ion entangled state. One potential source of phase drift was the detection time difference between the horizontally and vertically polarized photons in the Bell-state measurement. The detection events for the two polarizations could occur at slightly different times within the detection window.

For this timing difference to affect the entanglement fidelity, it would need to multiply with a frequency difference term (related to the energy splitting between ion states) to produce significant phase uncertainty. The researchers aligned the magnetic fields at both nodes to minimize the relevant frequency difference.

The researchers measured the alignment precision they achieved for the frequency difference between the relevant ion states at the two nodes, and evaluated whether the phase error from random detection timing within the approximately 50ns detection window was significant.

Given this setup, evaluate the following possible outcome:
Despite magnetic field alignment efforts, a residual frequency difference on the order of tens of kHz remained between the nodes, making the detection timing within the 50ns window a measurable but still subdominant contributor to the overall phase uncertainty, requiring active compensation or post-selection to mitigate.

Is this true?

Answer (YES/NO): NO